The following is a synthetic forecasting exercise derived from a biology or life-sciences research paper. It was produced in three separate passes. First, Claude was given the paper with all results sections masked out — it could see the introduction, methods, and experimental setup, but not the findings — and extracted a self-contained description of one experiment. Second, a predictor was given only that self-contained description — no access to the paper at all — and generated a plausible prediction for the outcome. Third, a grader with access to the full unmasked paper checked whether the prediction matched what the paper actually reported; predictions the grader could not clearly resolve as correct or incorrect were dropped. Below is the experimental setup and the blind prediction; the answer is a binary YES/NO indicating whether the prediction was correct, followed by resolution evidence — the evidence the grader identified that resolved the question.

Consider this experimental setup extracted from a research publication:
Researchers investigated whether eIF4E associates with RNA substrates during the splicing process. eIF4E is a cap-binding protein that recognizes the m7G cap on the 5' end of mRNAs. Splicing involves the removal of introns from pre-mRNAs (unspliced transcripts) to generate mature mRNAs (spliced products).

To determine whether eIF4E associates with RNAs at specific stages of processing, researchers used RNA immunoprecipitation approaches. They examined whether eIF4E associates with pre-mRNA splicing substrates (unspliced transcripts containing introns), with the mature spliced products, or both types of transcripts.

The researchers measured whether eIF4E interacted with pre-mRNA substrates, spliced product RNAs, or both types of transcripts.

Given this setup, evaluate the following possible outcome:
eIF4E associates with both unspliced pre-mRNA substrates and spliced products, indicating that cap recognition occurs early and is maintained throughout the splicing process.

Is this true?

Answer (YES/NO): YES